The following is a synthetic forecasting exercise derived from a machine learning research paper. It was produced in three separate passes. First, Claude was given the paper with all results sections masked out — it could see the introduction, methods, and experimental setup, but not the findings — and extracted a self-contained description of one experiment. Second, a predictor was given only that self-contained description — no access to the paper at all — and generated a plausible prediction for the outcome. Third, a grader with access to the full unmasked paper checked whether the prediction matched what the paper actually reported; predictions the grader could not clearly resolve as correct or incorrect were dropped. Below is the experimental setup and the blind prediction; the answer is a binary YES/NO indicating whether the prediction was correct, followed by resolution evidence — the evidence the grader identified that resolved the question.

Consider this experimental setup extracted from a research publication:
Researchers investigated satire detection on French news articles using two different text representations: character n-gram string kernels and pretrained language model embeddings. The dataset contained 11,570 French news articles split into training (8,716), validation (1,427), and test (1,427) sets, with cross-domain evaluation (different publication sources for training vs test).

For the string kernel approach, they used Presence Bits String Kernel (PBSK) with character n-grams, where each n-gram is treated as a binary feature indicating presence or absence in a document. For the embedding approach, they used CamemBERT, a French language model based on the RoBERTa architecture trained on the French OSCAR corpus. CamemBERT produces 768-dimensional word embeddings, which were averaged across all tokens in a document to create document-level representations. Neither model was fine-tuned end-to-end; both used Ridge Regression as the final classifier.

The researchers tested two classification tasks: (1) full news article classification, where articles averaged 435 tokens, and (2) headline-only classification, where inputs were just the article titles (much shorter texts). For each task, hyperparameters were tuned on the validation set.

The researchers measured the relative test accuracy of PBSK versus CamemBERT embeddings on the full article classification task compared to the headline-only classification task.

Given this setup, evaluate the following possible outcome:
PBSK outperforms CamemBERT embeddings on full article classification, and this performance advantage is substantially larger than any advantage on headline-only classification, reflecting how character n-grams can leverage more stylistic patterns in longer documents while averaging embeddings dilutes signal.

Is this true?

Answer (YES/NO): NO